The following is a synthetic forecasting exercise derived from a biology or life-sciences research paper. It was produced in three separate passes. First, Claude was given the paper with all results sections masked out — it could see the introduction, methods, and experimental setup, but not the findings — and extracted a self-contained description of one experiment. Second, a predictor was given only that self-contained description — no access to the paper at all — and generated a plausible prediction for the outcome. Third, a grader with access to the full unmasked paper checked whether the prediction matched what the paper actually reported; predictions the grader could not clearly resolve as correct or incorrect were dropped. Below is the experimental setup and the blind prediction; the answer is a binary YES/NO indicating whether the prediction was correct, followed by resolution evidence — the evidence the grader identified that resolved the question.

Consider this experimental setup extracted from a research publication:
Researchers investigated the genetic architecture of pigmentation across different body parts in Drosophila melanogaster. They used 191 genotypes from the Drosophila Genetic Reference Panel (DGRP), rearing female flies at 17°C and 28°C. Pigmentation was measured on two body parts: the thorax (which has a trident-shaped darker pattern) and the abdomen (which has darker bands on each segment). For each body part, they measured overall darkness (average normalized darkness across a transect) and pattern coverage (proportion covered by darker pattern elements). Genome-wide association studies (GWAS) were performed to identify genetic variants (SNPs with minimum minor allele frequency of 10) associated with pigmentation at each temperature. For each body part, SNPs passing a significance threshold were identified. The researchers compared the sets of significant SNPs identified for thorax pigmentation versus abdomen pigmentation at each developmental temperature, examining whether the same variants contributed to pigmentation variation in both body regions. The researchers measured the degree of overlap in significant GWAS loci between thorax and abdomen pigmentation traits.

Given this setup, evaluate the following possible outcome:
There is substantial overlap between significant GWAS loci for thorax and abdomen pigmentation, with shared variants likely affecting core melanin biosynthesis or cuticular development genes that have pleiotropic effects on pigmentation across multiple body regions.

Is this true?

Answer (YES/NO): NO